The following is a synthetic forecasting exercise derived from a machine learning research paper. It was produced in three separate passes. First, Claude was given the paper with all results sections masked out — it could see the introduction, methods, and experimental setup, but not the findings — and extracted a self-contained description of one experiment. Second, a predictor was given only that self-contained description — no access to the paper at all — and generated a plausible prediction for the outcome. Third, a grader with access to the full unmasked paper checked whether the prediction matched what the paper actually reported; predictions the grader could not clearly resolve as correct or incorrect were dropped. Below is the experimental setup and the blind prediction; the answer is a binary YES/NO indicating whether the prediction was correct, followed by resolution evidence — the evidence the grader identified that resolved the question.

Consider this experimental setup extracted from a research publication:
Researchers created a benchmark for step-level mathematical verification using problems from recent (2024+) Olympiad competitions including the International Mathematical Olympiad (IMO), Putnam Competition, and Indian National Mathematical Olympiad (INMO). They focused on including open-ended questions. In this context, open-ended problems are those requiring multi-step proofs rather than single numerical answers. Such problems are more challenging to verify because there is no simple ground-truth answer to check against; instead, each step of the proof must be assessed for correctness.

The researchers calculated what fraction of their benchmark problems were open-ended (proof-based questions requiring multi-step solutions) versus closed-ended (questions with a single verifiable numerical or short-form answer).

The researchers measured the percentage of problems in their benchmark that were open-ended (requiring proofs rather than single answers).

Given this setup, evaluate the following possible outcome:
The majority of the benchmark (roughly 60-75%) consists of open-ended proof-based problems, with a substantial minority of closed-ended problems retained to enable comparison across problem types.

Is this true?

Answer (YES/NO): NO